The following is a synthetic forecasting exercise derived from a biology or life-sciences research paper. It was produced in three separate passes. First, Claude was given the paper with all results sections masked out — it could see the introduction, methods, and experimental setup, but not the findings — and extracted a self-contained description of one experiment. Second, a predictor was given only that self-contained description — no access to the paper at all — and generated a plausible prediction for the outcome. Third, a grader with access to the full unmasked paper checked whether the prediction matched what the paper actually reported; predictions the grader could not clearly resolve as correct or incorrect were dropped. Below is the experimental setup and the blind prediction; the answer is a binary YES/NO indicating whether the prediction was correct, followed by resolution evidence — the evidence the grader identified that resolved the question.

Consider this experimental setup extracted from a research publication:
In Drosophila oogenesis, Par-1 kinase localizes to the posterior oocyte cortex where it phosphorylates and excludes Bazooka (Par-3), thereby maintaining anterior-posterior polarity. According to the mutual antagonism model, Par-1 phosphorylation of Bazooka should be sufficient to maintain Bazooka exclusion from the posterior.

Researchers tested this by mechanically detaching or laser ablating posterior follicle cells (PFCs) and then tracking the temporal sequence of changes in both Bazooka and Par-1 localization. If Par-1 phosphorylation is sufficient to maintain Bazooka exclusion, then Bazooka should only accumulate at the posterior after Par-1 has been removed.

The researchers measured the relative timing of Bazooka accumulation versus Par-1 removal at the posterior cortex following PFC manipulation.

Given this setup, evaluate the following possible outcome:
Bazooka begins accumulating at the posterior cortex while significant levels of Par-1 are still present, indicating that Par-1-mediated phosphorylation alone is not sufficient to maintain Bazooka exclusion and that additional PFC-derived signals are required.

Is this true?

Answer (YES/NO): YES